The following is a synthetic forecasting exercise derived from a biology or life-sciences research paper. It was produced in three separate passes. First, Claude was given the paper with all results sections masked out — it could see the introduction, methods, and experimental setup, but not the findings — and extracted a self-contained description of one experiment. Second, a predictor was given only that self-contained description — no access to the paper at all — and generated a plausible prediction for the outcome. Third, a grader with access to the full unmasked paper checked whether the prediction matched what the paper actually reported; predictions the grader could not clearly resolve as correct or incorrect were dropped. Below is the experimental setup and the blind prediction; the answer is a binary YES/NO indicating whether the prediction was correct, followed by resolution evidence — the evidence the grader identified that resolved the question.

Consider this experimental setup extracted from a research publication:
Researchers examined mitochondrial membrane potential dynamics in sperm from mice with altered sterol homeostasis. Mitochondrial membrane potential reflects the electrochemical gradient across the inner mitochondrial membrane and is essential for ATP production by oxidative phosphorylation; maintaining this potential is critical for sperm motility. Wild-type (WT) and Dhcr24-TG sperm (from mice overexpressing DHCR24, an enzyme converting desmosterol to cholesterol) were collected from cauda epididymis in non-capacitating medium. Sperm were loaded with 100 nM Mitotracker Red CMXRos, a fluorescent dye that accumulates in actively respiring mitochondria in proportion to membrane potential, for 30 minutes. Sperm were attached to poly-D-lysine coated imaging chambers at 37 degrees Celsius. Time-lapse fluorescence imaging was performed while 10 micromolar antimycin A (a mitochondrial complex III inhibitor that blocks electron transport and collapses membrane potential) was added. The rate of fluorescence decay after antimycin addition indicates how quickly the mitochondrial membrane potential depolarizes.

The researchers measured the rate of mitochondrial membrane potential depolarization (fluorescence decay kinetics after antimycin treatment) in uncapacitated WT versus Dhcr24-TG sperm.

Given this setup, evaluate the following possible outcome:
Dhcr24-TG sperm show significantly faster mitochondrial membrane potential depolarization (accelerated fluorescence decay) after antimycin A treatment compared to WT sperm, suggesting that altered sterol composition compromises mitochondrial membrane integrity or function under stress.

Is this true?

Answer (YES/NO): YES